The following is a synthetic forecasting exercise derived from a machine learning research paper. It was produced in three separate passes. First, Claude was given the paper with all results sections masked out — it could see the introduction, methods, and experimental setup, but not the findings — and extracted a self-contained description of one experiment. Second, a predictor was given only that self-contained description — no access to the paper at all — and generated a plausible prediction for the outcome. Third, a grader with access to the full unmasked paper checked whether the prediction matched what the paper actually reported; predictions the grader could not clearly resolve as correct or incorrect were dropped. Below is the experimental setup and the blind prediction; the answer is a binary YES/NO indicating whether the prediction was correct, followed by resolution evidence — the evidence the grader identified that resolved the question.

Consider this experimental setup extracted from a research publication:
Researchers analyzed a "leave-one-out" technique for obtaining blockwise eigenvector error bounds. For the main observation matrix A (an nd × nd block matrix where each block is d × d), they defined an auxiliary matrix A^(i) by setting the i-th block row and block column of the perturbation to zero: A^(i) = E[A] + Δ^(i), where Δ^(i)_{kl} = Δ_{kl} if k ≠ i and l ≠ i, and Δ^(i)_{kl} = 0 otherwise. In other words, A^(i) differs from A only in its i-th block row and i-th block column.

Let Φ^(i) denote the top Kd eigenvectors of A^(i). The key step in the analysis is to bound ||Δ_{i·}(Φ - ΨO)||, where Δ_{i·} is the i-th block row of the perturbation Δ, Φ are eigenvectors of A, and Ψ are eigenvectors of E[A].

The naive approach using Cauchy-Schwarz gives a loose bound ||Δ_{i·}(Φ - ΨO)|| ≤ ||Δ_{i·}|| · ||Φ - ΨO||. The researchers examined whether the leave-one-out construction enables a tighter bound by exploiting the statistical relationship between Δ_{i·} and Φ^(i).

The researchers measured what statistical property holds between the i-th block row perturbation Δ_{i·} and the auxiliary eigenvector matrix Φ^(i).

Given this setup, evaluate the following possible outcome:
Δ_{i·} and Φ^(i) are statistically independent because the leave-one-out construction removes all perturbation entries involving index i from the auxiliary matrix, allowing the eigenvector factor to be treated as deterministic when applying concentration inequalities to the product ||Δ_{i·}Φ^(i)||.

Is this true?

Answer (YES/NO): YES